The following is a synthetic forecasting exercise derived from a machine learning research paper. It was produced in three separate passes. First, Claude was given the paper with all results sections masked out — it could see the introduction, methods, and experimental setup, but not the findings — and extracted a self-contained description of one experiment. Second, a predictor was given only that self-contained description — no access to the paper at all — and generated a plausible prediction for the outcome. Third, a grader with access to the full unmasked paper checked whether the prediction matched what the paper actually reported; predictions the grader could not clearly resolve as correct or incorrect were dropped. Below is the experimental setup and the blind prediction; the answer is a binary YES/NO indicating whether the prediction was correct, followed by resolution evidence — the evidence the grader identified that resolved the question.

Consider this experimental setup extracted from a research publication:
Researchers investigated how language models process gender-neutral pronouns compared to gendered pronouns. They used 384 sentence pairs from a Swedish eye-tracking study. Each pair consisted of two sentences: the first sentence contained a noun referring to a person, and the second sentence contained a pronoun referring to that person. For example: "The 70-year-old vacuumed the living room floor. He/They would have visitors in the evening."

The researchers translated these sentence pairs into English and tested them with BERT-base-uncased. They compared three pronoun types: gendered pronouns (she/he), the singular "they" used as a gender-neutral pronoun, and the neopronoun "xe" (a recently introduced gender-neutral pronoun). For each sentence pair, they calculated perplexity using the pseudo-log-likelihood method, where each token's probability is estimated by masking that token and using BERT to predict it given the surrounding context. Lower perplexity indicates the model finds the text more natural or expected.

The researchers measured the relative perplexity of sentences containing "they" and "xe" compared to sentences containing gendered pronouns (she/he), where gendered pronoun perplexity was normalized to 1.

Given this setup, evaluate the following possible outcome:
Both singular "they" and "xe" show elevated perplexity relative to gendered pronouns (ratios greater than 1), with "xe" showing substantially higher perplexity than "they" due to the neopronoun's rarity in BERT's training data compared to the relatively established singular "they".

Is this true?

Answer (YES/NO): YES